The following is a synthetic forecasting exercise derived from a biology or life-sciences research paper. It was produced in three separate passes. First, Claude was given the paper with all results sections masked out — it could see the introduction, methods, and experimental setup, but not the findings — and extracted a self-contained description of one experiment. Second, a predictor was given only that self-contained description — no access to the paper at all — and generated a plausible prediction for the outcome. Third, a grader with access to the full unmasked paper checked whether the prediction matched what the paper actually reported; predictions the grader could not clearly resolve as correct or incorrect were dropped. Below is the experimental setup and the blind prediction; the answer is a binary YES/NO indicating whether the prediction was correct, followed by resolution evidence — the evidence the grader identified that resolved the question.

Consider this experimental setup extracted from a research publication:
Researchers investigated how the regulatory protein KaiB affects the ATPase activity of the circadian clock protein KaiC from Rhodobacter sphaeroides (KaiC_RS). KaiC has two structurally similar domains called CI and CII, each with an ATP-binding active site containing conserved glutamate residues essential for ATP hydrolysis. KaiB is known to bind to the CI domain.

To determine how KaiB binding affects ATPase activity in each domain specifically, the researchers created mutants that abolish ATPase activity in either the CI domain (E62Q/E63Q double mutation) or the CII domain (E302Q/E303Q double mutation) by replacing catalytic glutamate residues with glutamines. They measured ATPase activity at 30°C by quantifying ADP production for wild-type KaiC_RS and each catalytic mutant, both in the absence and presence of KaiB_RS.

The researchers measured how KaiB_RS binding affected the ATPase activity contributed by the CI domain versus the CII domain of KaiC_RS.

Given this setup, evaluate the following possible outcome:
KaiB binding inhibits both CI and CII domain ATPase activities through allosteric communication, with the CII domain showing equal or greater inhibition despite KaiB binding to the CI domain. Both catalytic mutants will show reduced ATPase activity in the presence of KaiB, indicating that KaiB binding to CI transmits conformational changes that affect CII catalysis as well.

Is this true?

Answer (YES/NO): NO